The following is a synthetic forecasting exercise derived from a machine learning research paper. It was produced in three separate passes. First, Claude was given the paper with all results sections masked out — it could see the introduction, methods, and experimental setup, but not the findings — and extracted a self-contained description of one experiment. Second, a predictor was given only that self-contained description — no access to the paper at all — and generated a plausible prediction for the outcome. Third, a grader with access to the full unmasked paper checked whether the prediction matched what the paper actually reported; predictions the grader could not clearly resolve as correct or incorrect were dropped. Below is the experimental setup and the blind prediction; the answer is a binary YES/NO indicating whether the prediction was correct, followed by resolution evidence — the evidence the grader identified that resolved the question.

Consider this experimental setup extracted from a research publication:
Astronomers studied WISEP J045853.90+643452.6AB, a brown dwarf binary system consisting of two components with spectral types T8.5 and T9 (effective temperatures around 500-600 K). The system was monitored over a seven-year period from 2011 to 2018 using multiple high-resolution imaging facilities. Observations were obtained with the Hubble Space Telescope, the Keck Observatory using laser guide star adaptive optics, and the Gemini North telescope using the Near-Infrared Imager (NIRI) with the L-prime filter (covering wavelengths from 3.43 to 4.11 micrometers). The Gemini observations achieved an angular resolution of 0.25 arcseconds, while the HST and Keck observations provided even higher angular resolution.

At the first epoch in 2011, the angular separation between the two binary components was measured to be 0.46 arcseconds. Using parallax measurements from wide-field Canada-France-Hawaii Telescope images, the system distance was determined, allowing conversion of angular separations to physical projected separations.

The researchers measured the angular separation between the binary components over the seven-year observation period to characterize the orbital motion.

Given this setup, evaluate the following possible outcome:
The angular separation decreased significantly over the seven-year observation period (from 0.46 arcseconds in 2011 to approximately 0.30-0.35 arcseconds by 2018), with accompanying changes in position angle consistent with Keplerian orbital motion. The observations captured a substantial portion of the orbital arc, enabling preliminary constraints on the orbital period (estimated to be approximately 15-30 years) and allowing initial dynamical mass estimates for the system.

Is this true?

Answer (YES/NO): NO